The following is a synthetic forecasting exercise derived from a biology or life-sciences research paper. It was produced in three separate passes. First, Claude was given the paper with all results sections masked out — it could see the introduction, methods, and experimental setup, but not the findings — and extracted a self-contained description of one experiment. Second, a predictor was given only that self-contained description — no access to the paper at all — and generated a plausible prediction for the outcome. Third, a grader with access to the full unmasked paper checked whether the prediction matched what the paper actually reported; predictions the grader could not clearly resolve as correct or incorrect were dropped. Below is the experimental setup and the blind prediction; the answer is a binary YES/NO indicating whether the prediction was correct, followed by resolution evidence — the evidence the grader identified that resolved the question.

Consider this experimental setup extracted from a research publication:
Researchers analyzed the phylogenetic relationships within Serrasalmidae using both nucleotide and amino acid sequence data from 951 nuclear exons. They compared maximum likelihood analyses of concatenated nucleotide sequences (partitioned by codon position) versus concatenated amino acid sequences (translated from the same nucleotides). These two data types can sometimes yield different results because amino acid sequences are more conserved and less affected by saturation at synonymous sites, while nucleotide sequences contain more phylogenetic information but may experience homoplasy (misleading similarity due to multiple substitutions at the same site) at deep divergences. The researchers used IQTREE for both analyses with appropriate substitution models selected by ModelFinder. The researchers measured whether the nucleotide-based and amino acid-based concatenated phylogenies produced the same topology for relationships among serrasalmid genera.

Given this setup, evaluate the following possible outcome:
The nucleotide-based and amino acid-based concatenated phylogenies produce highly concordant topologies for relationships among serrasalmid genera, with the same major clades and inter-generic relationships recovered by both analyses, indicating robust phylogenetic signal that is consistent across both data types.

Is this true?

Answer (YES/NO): NO